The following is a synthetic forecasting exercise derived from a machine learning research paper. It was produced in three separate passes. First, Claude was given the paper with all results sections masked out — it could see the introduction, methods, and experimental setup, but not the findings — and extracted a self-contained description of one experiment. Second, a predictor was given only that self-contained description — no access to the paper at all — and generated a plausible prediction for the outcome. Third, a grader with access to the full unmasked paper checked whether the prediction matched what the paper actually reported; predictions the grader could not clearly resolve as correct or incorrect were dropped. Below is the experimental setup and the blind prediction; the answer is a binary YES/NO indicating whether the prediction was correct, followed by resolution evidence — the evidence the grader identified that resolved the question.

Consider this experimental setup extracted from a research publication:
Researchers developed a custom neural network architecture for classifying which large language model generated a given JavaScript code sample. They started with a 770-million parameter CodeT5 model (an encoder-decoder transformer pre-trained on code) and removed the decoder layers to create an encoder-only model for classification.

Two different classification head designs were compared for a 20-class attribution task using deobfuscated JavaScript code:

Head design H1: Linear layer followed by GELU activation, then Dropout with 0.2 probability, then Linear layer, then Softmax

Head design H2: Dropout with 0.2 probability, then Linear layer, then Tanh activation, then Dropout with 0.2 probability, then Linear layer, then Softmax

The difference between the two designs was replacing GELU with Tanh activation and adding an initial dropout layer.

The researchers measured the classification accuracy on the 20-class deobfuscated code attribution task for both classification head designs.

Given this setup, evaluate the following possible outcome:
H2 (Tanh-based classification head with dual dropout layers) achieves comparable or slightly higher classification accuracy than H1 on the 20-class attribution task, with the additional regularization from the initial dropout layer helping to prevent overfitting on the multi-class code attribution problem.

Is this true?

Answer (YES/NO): NO